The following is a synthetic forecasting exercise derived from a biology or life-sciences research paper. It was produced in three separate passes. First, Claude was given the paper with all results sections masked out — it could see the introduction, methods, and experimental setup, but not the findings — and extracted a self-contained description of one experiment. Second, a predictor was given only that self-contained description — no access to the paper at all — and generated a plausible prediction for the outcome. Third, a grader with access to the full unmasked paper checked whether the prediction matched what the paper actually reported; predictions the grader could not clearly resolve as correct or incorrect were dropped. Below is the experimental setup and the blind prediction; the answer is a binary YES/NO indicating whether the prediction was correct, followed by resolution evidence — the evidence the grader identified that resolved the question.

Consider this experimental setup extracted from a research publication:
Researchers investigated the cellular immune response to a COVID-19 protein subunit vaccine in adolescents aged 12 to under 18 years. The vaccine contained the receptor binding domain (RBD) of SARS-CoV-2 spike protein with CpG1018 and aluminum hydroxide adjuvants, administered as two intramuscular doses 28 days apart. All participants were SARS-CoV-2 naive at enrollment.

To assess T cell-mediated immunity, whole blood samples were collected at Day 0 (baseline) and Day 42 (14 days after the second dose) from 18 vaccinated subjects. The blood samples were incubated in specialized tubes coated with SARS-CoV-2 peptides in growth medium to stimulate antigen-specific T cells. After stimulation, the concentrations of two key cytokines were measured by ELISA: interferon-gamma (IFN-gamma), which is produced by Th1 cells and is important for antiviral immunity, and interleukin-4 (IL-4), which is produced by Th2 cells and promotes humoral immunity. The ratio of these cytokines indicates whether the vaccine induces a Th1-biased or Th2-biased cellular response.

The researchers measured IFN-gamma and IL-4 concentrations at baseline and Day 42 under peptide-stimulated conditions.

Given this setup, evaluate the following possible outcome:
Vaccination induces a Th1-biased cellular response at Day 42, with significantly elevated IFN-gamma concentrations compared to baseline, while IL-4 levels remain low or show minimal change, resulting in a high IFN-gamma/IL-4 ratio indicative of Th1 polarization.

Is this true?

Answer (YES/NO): YES